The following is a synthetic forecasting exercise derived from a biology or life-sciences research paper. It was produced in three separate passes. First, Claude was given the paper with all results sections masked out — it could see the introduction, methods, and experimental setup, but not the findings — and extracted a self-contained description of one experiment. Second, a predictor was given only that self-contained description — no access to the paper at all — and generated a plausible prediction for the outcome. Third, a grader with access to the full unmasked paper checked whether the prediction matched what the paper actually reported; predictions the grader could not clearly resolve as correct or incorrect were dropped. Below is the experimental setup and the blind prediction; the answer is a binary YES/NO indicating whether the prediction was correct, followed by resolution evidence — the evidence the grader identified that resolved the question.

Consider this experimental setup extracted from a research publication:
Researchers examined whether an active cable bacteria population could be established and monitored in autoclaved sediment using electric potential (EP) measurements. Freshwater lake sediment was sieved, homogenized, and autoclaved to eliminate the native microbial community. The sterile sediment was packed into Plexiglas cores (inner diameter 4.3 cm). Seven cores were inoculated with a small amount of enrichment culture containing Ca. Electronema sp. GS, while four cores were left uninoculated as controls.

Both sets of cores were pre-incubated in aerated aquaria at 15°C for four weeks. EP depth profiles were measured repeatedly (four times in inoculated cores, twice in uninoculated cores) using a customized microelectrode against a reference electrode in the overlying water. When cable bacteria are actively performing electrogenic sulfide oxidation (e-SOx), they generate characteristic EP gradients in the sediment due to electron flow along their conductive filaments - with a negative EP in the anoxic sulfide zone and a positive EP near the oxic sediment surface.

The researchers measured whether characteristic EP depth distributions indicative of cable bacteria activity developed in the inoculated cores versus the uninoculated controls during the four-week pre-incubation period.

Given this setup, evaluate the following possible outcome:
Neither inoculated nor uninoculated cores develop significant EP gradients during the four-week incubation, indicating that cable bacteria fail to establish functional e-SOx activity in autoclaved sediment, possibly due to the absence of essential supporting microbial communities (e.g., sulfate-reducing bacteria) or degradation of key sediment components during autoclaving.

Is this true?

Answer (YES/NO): NO